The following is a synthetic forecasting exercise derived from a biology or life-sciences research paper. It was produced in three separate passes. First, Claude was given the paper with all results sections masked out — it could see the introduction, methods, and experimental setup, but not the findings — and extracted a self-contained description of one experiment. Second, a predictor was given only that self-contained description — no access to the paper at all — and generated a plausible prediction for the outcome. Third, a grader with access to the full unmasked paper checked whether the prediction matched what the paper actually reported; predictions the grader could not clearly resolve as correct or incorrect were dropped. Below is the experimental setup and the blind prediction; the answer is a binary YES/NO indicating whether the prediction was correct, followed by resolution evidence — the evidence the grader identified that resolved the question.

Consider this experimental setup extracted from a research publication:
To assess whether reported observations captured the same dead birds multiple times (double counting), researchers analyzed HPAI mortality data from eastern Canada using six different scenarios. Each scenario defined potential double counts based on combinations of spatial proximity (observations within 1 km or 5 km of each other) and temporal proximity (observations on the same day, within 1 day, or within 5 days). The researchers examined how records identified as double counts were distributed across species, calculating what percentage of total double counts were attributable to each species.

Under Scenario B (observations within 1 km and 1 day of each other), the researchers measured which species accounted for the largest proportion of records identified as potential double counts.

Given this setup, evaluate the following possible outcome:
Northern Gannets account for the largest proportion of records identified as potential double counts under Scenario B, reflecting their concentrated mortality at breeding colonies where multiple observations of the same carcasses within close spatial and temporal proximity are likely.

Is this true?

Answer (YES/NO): YES